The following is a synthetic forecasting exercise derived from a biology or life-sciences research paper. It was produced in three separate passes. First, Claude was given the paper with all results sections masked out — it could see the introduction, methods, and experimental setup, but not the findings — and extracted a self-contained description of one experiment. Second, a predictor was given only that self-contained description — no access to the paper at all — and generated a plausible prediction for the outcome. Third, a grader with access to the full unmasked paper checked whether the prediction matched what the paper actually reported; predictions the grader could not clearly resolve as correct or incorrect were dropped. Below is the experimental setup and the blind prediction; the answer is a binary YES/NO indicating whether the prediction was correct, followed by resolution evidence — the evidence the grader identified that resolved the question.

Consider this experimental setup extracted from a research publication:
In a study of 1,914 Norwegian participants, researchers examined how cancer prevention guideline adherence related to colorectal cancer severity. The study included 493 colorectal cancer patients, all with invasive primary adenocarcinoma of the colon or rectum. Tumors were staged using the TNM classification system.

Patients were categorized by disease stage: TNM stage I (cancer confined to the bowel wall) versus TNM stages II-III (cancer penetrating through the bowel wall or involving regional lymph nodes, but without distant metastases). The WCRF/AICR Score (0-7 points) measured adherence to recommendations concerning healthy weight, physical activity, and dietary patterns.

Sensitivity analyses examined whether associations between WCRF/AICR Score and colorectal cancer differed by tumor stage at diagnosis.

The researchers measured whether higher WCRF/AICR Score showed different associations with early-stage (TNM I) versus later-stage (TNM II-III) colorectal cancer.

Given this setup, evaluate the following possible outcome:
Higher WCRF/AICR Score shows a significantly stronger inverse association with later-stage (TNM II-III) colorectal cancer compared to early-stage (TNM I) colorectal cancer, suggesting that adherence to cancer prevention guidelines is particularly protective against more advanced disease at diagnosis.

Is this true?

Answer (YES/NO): NO